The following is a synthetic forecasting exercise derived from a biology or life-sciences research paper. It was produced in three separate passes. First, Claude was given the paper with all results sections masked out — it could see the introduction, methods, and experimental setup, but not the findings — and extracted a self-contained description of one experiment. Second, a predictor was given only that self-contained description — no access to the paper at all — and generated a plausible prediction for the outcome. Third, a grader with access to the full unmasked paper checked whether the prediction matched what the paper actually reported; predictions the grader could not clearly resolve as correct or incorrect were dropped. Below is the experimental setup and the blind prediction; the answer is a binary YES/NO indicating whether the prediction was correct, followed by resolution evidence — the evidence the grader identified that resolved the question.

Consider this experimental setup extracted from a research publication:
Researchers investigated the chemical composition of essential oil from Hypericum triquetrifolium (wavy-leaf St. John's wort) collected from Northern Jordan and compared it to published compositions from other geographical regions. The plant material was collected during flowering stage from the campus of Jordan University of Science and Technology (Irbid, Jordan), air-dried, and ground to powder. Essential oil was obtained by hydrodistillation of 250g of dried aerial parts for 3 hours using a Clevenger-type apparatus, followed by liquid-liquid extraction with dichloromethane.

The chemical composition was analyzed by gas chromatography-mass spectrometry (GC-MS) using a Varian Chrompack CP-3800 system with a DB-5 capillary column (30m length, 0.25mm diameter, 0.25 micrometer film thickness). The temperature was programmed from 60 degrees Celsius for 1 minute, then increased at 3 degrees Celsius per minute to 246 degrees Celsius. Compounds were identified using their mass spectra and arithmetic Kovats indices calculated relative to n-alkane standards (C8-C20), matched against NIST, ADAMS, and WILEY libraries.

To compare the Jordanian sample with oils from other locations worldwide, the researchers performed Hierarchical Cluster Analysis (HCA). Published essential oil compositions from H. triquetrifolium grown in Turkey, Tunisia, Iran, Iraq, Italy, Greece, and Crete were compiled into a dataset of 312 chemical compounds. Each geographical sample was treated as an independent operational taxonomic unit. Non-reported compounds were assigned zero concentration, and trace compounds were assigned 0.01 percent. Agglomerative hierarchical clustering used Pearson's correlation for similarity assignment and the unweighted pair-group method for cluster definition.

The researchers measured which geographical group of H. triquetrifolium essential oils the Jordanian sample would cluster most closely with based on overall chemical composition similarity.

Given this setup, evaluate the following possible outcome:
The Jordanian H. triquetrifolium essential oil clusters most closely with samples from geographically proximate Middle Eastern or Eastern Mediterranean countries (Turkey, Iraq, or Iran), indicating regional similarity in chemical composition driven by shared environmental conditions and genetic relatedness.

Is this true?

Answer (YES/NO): NO